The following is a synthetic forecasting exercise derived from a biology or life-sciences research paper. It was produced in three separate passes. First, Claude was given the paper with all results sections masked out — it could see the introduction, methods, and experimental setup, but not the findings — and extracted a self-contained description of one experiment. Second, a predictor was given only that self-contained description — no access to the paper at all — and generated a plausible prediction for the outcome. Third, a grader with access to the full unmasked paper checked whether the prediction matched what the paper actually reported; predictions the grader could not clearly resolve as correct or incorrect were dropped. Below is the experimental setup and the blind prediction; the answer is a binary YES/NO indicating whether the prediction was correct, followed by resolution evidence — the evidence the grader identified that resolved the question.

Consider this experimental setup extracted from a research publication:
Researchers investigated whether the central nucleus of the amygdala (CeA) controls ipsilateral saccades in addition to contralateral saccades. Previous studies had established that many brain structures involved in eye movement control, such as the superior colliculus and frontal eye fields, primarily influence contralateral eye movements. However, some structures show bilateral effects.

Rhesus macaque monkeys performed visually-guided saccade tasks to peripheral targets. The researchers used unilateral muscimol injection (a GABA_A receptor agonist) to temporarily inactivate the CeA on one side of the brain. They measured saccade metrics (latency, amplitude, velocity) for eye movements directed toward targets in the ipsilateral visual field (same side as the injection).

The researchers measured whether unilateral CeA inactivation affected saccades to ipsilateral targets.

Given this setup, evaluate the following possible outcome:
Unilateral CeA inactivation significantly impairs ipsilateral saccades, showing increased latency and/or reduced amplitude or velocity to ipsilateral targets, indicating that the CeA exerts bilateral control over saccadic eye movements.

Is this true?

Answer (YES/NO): NO